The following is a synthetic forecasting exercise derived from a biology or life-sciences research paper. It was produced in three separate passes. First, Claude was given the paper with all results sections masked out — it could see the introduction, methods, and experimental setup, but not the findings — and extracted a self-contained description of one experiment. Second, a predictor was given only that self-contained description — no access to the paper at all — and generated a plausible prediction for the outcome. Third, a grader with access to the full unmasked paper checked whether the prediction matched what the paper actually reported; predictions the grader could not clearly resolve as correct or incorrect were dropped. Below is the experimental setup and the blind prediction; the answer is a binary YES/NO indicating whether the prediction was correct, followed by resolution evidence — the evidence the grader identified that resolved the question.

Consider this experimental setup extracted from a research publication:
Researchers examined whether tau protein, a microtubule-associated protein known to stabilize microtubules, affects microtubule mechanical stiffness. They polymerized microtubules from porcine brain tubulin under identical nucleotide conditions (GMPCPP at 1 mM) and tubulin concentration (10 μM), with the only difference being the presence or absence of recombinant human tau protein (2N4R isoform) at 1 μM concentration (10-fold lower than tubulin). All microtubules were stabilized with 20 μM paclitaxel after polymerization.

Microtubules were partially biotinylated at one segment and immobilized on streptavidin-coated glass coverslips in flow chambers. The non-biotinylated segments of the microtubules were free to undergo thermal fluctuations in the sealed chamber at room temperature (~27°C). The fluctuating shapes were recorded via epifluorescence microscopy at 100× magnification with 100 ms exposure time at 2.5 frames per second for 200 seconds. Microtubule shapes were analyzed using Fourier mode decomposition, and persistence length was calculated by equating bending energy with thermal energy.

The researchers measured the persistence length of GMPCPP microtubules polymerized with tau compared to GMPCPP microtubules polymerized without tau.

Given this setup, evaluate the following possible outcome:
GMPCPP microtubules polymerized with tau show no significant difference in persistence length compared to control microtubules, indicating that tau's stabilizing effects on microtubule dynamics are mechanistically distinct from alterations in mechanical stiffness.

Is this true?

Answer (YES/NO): YES